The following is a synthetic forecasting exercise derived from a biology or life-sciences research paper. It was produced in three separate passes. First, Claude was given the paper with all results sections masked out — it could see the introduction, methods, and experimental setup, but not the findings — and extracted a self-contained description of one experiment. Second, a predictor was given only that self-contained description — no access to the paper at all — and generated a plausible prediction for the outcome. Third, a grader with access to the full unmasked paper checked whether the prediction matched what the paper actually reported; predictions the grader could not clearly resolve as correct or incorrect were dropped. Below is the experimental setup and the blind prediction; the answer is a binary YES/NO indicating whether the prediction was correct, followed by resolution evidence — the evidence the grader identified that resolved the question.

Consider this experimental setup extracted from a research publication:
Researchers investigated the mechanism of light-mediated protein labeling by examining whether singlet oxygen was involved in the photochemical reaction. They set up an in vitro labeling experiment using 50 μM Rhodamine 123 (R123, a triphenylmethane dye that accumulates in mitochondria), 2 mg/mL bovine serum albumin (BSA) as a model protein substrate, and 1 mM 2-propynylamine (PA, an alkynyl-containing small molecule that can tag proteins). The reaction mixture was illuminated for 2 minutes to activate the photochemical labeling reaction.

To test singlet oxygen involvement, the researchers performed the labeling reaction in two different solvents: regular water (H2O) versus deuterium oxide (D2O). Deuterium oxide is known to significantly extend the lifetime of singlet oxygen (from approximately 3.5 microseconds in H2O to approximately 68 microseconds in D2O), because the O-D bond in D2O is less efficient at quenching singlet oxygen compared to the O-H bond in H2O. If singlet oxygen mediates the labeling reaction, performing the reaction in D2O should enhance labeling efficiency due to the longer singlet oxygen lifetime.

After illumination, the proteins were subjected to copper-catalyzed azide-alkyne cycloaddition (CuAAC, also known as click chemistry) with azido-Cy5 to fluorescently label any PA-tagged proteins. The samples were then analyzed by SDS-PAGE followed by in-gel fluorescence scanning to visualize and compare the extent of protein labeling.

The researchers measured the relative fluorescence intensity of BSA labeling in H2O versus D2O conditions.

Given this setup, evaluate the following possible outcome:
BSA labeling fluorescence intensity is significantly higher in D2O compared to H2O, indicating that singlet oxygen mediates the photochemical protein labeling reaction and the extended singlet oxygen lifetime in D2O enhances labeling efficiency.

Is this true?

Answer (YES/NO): YES